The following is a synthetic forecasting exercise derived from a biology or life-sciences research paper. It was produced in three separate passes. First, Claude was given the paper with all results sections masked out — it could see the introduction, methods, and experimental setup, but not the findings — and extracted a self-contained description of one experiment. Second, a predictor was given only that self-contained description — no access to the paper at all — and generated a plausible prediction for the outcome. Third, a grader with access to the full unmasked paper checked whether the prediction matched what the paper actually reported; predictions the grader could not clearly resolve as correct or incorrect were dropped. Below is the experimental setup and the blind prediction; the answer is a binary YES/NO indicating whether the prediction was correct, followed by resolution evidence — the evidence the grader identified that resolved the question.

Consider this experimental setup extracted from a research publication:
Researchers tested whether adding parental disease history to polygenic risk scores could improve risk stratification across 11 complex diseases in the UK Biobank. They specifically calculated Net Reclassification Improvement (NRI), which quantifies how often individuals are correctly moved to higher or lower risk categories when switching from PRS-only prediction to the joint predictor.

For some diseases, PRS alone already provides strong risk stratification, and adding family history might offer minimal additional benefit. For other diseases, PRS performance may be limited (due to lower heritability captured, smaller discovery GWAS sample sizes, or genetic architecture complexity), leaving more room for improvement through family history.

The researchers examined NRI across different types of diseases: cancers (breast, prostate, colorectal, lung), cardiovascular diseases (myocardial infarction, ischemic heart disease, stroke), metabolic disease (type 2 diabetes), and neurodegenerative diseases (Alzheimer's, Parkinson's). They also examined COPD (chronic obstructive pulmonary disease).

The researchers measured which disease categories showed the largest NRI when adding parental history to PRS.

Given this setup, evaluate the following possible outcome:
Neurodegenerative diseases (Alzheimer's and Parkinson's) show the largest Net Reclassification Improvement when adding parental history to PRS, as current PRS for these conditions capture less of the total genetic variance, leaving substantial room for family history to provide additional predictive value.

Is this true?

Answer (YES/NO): NO